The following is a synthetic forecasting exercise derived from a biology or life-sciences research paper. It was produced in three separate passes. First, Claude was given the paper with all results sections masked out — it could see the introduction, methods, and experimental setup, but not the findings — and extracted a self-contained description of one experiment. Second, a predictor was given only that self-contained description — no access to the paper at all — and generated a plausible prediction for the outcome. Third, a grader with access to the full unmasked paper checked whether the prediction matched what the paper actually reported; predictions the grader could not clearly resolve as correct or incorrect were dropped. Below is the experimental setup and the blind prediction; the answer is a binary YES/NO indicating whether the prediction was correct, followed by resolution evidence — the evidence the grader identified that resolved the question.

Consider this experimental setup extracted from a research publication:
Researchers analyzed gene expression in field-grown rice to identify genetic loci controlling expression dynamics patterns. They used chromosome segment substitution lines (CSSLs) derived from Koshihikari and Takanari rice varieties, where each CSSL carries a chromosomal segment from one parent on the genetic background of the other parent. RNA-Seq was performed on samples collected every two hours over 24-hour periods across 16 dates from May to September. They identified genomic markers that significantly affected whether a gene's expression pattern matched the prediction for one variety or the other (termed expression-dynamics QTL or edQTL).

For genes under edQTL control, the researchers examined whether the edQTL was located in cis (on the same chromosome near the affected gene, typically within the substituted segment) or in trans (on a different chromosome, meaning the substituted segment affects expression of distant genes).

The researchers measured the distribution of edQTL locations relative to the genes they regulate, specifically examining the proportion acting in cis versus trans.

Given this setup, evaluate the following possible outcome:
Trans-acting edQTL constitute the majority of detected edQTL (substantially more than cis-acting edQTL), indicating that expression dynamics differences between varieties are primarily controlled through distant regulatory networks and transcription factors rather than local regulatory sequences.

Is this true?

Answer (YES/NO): NO